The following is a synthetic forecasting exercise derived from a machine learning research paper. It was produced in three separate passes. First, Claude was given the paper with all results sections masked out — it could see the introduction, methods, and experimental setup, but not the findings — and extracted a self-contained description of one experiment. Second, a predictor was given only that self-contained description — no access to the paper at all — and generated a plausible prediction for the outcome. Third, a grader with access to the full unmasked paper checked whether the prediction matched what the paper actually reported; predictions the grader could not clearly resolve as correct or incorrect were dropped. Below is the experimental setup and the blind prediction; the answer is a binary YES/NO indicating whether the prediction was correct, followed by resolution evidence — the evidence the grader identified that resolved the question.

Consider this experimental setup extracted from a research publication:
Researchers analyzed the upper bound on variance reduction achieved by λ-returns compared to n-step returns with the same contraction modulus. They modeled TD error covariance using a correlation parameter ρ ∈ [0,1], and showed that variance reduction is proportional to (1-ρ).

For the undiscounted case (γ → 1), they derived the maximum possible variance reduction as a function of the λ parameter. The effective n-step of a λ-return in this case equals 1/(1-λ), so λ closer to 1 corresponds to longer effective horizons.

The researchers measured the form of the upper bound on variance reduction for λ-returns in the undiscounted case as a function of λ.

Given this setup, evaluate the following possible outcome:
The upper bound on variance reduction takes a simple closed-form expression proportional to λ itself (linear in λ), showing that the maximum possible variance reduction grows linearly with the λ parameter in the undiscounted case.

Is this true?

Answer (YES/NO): NO